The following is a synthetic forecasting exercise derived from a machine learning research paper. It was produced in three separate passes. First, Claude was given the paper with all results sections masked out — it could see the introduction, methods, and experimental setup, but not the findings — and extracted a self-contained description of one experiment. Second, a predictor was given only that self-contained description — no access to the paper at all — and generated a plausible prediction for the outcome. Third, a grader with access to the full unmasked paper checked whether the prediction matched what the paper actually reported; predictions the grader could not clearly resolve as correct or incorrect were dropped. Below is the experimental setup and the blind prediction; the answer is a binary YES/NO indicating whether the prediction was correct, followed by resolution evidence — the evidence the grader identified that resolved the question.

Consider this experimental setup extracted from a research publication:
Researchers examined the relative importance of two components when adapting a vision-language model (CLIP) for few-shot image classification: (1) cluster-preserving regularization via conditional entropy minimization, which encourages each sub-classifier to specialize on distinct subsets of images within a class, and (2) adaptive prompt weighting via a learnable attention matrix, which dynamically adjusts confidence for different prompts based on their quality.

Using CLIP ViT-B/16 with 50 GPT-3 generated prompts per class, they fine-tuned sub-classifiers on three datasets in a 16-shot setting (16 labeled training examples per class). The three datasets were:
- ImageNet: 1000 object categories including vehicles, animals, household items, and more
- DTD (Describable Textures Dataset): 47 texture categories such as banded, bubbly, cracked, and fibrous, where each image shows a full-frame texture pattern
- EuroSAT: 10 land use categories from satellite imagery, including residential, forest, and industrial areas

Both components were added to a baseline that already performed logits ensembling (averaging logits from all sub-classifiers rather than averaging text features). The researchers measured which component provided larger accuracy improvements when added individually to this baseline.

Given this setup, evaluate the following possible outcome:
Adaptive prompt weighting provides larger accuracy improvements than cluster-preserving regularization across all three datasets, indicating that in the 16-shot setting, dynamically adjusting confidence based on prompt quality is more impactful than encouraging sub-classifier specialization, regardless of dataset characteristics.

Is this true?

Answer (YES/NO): NO